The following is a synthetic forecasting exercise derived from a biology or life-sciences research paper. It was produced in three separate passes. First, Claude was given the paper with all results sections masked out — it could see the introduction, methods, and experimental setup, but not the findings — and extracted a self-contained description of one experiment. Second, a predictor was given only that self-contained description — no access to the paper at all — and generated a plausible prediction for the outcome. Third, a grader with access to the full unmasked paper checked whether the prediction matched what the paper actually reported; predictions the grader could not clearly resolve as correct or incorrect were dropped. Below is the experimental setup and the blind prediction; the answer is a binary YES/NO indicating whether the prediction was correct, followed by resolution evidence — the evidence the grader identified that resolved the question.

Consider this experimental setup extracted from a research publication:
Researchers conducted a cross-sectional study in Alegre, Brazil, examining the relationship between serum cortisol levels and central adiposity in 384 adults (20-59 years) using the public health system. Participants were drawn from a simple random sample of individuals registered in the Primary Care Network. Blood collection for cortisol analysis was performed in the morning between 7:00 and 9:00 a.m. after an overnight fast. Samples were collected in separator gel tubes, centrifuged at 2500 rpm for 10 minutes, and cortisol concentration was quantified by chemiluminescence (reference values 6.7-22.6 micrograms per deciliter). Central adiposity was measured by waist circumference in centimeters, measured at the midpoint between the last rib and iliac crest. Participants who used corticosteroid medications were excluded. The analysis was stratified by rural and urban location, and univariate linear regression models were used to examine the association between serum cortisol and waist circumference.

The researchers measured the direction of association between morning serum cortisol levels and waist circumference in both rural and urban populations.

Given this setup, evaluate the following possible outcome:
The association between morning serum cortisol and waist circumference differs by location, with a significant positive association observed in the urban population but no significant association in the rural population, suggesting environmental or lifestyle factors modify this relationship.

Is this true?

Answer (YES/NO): NO